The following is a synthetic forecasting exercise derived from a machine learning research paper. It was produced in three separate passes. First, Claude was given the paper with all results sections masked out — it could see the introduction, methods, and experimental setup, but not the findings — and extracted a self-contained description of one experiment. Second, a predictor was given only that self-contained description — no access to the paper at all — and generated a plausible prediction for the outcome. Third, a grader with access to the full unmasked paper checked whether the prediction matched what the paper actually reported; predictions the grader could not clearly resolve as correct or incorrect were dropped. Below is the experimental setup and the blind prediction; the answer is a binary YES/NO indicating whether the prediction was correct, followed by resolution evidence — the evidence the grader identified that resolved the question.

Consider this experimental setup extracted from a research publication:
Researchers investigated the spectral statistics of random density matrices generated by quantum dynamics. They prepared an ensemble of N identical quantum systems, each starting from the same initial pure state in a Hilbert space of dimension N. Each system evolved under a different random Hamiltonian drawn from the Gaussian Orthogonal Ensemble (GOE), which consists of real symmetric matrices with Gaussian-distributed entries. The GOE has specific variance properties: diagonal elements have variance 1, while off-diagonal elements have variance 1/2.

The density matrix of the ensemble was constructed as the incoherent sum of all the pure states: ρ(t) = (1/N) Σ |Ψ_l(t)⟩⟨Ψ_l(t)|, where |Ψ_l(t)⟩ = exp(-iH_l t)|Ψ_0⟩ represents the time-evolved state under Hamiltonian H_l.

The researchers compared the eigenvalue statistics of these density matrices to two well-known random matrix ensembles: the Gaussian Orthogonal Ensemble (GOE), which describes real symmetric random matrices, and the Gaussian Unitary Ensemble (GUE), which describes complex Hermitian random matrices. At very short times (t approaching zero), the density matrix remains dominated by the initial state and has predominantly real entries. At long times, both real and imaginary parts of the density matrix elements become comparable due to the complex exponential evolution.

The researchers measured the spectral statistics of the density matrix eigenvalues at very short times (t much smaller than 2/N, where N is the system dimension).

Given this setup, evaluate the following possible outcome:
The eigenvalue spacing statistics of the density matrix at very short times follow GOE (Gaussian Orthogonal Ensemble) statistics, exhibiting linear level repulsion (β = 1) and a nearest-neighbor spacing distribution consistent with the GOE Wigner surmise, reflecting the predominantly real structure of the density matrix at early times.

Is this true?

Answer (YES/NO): YES